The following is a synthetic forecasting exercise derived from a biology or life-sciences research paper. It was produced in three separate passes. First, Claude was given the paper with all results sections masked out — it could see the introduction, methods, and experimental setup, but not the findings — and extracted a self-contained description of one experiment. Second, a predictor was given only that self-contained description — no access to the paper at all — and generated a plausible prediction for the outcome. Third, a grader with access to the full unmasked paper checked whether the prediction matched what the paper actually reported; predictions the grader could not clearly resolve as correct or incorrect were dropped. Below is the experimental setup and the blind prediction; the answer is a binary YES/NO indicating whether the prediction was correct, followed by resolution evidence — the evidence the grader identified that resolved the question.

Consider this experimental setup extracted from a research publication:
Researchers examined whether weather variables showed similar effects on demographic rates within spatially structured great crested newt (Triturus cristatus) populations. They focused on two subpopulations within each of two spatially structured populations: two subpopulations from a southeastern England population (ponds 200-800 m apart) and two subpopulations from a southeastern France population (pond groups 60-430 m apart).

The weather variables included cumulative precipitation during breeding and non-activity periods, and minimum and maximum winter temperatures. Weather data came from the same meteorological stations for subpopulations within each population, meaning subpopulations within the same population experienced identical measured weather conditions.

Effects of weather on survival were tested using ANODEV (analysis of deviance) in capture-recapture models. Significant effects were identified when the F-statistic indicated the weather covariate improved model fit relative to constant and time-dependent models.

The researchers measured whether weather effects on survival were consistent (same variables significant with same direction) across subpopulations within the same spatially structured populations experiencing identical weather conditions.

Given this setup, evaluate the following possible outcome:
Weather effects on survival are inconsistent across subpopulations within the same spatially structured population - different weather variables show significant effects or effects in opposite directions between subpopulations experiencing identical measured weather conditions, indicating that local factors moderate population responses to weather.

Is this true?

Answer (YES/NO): YES